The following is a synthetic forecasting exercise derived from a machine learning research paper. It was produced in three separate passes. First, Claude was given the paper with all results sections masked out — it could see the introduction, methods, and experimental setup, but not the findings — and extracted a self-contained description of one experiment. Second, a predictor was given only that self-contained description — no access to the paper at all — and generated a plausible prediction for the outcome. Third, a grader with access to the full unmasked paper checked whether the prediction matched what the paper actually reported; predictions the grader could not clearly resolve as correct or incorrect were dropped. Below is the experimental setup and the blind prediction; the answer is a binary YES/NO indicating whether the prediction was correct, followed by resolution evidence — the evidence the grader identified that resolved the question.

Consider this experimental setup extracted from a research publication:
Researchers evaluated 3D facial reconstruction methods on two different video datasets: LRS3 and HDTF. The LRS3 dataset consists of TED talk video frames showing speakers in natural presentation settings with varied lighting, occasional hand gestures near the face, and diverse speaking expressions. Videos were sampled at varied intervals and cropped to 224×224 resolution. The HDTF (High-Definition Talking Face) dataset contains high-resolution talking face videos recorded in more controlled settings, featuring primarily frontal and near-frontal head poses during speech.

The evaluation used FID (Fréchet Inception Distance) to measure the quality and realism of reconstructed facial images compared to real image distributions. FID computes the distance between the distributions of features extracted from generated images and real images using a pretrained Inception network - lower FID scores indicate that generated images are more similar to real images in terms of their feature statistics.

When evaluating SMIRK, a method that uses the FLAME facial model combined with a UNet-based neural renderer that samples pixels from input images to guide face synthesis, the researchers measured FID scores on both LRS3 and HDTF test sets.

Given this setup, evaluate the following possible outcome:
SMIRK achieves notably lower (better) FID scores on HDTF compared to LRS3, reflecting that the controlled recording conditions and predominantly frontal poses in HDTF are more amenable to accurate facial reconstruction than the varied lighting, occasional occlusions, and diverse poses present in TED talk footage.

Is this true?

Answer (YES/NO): NO